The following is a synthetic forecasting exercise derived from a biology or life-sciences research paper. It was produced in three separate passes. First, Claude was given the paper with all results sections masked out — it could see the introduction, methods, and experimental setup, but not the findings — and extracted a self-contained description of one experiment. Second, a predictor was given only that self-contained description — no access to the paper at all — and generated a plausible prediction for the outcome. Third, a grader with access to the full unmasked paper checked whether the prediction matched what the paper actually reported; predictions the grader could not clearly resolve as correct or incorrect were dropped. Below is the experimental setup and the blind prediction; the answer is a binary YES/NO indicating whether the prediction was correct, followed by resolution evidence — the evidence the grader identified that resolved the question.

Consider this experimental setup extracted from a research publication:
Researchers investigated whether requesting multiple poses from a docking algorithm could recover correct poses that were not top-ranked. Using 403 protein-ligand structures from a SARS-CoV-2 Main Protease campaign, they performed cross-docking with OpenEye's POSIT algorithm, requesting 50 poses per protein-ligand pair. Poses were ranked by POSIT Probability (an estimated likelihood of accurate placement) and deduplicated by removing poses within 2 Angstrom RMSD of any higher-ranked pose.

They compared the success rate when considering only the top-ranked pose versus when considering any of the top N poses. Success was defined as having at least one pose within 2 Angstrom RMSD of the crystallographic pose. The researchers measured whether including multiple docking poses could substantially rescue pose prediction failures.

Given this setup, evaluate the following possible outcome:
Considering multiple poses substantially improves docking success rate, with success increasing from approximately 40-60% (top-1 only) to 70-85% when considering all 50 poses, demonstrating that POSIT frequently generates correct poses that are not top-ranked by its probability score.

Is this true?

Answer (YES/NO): NO